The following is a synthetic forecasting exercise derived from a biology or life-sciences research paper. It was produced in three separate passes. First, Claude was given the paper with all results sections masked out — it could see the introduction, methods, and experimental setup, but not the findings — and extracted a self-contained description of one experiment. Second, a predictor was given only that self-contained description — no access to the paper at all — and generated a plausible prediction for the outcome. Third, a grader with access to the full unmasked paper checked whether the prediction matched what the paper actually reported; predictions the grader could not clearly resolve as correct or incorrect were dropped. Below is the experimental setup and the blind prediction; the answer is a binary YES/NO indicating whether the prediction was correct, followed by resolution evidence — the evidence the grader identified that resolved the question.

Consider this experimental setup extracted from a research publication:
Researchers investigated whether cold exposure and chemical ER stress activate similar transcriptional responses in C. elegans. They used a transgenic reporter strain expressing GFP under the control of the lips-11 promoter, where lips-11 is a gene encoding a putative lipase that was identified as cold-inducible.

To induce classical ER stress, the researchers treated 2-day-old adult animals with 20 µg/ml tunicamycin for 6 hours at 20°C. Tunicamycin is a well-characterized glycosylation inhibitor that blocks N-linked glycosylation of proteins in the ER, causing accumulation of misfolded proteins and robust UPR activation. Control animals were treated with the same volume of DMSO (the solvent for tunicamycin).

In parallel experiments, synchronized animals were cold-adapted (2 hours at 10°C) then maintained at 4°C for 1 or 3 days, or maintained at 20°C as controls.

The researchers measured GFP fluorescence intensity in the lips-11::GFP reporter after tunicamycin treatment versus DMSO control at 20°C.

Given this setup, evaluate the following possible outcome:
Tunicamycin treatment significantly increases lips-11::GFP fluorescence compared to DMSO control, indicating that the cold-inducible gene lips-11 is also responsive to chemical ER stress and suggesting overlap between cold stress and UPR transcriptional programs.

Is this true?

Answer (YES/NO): YES